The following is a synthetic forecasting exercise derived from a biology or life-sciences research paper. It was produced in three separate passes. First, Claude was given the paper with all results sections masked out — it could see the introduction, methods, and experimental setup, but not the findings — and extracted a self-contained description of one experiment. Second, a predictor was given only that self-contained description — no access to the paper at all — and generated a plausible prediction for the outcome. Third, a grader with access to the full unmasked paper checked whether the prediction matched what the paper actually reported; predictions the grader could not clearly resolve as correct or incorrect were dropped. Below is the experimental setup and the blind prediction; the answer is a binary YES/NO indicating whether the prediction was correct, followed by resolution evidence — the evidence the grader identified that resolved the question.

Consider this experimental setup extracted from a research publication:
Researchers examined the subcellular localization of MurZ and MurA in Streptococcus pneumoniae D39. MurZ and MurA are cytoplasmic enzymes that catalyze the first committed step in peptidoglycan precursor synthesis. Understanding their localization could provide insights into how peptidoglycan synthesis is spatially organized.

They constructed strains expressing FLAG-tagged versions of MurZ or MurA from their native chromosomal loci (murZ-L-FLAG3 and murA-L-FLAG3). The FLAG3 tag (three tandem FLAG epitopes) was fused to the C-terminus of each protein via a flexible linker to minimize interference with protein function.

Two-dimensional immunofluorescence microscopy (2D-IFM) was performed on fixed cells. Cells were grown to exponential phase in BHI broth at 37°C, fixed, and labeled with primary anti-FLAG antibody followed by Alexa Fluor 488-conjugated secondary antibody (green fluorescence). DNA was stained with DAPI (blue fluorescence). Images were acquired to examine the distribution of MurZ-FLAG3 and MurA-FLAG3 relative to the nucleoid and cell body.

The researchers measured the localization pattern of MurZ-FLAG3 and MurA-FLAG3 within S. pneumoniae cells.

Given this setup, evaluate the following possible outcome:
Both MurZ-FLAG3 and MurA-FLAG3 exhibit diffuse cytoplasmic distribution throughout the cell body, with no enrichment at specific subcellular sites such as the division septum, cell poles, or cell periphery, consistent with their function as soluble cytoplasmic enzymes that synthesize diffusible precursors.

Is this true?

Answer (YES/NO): YES